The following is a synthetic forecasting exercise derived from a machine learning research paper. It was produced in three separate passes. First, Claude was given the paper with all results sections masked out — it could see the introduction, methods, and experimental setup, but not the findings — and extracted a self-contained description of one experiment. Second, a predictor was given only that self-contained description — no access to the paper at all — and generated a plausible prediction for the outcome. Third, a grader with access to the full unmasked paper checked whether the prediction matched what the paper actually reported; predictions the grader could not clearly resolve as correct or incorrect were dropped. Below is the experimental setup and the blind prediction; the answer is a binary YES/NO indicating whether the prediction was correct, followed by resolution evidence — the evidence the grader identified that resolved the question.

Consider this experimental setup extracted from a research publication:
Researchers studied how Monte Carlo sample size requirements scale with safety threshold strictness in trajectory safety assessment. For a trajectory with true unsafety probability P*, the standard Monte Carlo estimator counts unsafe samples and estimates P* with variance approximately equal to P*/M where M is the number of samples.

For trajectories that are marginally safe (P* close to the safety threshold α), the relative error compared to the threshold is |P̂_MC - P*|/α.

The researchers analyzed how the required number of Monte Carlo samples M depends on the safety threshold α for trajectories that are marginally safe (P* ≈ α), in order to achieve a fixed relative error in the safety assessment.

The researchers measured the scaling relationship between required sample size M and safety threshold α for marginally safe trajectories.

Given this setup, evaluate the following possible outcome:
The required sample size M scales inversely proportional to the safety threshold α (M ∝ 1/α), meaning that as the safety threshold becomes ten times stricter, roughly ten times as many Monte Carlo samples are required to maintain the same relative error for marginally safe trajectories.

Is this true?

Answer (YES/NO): YES